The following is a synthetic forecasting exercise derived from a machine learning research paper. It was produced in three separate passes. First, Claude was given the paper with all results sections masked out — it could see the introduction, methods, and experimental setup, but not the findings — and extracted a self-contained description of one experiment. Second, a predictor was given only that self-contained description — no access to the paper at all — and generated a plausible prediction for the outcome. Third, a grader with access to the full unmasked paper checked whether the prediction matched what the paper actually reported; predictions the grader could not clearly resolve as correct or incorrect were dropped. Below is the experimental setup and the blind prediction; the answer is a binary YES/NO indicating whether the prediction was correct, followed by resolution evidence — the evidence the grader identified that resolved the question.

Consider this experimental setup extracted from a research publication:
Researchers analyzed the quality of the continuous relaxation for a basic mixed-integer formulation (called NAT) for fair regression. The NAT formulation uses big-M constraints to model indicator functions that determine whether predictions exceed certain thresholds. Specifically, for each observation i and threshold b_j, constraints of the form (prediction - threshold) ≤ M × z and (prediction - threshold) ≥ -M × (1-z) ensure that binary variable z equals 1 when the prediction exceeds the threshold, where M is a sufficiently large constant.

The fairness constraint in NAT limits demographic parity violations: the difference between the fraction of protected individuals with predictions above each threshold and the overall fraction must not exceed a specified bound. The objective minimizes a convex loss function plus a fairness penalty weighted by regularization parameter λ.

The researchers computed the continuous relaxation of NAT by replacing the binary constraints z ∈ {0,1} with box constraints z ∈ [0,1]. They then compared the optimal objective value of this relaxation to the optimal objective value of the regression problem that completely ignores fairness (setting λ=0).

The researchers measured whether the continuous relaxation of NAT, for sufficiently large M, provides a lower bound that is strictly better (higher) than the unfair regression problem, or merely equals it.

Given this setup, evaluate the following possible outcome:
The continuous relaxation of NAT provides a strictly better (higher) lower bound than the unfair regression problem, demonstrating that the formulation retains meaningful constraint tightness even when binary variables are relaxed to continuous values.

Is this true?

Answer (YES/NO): NO